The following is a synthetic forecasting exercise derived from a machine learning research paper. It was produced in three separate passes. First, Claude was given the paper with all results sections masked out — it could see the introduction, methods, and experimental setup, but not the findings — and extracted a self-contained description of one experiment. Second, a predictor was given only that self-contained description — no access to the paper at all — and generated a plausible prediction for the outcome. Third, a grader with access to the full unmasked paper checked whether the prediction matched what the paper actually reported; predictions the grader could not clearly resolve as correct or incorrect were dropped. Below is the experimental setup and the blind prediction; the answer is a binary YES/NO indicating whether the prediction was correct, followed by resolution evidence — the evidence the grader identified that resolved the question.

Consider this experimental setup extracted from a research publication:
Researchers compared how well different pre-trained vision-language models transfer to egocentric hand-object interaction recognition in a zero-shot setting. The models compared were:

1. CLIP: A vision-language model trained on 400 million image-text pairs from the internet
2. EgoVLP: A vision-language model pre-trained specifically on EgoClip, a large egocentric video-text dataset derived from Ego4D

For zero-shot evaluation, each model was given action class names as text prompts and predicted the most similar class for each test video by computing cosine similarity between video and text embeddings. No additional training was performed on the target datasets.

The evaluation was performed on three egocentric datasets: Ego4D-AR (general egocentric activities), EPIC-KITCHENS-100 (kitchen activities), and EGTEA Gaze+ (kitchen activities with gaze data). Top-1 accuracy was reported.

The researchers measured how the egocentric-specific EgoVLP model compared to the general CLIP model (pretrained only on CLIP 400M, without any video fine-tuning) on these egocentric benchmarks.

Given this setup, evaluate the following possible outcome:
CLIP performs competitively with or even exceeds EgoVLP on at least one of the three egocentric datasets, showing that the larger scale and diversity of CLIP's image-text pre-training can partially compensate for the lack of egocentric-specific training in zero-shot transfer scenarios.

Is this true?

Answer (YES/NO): YES